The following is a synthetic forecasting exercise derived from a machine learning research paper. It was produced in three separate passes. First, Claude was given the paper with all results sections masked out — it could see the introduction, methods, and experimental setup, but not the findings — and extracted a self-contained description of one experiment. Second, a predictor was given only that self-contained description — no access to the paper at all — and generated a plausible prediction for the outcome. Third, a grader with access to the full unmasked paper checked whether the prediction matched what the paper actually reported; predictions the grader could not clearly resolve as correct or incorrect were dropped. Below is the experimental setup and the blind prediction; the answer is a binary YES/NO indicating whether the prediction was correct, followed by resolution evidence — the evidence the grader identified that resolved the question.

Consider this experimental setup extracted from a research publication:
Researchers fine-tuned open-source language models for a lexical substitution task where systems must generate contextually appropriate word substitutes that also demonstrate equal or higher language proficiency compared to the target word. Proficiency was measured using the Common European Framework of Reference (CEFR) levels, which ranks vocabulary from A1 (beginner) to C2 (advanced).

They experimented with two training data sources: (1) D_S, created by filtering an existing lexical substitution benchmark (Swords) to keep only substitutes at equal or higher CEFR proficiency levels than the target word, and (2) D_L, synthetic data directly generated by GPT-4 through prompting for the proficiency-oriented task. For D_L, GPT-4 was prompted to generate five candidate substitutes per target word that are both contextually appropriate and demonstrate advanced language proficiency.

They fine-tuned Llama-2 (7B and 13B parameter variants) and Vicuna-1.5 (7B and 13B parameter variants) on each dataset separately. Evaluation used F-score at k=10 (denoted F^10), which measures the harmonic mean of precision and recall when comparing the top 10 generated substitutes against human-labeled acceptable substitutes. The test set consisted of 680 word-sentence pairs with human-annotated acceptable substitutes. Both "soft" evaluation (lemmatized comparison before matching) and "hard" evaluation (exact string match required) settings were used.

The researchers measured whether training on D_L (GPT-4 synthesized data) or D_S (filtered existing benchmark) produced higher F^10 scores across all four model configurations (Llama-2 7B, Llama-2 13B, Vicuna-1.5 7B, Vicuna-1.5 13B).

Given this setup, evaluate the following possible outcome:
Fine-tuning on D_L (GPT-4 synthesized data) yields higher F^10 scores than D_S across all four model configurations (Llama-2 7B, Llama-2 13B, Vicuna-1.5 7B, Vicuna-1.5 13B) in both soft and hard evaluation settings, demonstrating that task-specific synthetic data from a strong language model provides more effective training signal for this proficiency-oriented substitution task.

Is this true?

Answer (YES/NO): YES